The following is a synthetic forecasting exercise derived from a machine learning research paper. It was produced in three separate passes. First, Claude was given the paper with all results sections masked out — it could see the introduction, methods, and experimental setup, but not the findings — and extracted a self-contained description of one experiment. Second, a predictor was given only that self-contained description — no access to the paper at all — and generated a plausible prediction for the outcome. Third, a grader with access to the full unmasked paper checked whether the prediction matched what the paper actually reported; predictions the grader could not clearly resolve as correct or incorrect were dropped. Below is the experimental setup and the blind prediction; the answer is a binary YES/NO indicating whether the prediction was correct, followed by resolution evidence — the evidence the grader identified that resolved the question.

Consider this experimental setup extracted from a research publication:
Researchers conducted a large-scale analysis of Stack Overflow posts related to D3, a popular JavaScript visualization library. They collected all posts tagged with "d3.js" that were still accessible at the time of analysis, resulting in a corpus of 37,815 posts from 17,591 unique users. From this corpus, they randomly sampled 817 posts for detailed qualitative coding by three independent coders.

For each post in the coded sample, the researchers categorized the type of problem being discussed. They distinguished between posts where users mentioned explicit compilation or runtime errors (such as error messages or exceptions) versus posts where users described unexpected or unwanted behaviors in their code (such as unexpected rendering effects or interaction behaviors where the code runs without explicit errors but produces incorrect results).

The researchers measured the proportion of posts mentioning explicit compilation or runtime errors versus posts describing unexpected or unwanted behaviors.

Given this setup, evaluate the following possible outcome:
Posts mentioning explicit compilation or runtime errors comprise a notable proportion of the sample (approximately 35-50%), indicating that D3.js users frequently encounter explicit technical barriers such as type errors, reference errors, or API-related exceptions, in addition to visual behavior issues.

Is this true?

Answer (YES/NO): NO